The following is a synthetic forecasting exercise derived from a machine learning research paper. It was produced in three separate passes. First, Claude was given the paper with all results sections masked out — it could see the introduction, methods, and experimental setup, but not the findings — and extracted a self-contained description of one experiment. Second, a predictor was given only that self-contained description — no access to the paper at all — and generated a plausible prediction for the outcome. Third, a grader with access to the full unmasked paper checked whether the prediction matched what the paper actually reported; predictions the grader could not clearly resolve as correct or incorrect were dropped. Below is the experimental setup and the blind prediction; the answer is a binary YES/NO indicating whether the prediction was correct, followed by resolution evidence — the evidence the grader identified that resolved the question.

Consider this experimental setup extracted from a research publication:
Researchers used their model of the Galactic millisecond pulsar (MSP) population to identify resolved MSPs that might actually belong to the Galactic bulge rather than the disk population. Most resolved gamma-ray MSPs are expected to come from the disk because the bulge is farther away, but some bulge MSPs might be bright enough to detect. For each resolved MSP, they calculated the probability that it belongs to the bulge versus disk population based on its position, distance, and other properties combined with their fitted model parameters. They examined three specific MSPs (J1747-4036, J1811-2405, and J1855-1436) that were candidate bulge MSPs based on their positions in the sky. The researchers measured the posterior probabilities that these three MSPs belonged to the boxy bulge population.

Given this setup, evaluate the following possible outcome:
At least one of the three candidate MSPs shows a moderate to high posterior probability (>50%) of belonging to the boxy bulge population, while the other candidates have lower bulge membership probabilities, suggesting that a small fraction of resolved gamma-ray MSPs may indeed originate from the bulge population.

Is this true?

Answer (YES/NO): NO